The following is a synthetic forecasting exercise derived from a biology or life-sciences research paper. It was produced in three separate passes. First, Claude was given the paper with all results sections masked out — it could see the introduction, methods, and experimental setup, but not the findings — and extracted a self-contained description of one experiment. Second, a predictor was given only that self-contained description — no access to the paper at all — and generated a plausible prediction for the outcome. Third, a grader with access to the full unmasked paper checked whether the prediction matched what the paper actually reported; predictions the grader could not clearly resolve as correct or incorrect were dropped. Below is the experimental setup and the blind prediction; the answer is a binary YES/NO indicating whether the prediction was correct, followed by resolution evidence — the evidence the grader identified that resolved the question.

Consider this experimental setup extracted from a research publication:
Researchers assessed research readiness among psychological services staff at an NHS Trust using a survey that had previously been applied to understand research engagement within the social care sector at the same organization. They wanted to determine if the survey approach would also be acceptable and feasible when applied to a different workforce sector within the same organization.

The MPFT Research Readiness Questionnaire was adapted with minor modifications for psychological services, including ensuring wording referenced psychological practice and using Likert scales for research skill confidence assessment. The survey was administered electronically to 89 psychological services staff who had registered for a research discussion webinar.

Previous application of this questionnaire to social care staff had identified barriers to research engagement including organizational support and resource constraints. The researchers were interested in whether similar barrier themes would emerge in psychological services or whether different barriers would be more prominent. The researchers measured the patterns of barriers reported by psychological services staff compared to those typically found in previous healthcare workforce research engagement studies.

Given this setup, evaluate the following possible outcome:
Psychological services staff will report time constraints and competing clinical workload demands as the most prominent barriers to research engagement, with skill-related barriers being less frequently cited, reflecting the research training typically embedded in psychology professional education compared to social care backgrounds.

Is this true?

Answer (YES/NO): NO